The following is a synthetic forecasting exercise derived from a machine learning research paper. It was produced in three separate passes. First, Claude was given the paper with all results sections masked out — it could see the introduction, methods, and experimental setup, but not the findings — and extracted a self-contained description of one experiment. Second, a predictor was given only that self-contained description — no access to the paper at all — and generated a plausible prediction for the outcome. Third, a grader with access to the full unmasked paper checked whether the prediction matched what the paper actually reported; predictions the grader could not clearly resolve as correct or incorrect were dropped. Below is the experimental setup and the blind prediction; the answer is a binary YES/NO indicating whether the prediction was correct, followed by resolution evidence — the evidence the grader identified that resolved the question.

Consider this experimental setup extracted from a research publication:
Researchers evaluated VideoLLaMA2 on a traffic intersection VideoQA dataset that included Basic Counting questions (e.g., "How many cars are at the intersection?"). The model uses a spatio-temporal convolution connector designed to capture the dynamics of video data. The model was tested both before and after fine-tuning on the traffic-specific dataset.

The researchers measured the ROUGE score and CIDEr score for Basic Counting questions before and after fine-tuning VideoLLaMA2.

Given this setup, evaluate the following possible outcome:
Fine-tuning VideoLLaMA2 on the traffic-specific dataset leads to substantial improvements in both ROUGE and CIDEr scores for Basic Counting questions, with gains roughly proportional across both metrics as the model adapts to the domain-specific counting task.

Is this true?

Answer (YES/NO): NO